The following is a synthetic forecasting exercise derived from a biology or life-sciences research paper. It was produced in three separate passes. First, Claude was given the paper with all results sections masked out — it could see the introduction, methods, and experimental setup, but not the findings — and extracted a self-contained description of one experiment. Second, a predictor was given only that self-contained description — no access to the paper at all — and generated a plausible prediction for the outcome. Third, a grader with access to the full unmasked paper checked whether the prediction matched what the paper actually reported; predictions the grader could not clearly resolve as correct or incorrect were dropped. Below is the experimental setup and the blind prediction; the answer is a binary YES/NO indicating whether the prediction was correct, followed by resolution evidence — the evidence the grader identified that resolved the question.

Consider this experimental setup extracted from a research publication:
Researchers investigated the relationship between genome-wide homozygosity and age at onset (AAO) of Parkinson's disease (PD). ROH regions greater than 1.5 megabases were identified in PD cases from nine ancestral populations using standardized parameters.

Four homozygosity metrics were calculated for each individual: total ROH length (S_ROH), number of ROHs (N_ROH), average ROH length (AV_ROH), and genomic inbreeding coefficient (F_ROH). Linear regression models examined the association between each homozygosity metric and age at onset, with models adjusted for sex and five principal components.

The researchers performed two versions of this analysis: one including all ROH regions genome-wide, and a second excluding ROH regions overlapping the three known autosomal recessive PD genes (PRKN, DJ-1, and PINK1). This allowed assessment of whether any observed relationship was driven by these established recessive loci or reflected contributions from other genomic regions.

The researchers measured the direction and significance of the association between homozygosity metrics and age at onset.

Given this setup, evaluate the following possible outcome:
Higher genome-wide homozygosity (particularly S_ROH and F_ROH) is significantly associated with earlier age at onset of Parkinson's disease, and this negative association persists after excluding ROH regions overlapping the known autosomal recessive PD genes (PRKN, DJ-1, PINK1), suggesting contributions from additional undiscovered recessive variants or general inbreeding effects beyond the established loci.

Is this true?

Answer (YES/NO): NO